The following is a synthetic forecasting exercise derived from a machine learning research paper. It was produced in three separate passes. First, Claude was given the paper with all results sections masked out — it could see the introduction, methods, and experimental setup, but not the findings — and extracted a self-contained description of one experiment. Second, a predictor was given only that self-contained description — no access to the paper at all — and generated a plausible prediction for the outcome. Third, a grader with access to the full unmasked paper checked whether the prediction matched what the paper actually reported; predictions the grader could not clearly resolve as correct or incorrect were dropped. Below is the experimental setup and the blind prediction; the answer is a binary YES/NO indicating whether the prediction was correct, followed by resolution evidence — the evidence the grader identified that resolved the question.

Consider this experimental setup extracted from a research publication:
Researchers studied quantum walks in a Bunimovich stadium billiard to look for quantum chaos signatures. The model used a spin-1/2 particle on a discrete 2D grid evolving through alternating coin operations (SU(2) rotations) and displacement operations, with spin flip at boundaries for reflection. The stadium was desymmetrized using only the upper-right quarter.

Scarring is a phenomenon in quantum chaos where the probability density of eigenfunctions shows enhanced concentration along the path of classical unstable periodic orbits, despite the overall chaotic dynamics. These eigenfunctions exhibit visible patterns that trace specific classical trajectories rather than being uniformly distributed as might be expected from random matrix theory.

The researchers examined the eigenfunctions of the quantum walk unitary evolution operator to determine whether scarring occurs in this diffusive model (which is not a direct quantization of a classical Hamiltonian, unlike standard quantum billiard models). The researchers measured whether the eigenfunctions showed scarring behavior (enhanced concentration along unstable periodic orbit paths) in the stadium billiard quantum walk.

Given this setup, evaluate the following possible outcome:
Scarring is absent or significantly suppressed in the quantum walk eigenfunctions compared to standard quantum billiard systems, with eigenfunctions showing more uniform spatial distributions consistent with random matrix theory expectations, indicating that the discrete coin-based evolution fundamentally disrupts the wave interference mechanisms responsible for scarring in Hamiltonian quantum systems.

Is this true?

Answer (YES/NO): NO